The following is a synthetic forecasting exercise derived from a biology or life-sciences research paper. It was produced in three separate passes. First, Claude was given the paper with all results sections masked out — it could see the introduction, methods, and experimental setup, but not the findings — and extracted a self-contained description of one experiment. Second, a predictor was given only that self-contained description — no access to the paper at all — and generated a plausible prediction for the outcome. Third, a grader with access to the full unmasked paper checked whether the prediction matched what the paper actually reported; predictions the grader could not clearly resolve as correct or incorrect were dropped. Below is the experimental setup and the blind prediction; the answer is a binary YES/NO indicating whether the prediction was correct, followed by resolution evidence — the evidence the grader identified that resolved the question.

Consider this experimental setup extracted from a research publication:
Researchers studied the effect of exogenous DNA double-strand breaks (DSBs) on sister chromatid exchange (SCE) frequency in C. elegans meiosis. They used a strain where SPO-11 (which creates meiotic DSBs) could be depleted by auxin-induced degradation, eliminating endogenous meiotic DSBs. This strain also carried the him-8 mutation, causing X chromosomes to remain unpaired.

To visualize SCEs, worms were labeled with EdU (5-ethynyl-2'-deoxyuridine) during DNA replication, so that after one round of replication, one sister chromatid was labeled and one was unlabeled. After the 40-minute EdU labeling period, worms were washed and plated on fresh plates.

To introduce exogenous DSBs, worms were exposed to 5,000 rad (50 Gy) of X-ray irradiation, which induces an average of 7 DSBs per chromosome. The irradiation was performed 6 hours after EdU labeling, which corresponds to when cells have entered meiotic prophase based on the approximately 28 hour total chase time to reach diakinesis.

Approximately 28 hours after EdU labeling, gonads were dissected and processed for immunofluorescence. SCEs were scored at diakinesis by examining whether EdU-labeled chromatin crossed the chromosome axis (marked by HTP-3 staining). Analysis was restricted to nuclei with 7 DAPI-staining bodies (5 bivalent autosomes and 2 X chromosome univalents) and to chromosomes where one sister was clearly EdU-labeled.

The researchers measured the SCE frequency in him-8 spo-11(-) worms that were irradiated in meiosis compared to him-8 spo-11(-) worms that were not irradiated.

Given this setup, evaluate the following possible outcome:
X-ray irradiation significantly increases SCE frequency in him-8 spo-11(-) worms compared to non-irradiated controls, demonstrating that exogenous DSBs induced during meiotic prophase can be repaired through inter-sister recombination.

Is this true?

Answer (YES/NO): YES